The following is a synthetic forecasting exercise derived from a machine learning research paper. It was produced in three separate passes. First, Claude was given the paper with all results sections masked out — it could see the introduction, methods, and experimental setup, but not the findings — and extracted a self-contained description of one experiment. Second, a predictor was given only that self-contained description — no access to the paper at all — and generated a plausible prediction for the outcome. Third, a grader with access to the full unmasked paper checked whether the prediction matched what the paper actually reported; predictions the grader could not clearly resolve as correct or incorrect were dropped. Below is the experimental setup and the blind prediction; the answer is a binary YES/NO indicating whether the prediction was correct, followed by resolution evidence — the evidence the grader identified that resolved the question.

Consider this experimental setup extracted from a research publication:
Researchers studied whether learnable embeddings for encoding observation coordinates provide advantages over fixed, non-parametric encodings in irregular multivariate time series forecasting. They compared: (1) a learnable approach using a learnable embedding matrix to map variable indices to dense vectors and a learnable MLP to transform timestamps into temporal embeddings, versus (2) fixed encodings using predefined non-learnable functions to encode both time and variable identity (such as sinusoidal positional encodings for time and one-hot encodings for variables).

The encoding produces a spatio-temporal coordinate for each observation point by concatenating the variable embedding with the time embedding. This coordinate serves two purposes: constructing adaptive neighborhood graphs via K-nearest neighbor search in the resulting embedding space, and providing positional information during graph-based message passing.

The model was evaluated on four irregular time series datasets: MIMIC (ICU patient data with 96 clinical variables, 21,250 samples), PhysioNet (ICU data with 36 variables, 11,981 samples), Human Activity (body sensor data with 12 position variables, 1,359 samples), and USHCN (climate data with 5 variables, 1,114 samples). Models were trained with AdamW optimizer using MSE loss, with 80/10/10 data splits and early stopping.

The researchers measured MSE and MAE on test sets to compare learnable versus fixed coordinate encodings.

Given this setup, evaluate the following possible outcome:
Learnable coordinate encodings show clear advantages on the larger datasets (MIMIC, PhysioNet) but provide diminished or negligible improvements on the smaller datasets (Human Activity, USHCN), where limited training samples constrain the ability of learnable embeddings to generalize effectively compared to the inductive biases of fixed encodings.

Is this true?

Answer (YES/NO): NO